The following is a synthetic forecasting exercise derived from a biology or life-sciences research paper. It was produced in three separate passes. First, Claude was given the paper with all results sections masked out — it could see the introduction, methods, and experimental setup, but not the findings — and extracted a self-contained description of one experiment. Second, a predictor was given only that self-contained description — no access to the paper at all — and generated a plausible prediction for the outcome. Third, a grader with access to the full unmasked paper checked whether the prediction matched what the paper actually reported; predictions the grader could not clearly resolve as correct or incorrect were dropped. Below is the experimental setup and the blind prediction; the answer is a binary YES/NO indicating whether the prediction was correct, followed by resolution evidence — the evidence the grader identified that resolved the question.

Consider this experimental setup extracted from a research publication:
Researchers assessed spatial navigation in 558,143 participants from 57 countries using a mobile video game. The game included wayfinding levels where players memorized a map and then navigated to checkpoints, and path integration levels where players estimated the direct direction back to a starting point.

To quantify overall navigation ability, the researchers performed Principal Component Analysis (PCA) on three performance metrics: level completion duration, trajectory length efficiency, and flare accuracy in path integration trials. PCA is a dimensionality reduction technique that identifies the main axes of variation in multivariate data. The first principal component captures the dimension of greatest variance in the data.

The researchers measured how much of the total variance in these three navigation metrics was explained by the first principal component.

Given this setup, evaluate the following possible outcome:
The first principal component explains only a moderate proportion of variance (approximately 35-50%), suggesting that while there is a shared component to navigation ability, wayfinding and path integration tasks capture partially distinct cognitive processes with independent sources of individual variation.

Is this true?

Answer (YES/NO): NO